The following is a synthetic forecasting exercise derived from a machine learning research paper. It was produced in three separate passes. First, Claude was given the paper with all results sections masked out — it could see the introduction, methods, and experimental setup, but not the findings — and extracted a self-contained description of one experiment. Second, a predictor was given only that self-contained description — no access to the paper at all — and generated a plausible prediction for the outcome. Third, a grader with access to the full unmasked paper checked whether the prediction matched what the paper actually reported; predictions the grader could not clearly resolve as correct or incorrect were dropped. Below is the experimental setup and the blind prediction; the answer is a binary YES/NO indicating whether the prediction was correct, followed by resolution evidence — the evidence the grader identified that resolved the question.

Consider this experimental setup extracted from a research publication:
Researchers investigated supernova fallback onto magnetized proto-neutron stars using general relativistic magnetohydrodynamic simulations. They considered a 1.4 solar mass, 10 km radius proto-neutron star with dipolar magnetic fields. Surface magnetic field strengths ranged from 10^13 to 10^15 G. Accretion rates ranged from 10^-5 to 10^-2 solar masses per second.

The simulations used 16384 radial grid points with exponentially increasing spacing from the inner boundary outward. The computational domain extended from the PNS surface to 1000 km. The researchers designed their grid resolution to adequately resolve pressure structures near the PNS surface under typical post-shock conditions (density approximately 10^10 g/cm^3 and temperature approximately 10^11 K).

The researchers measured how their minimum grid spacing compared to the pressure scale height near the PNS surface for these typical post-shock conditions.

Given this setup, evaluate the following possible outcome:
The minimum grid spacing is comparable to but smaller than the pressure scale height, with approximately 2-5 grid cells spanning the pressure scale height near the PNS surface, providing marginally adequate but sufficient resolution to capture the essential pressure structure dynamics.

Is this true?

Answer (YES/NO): NO